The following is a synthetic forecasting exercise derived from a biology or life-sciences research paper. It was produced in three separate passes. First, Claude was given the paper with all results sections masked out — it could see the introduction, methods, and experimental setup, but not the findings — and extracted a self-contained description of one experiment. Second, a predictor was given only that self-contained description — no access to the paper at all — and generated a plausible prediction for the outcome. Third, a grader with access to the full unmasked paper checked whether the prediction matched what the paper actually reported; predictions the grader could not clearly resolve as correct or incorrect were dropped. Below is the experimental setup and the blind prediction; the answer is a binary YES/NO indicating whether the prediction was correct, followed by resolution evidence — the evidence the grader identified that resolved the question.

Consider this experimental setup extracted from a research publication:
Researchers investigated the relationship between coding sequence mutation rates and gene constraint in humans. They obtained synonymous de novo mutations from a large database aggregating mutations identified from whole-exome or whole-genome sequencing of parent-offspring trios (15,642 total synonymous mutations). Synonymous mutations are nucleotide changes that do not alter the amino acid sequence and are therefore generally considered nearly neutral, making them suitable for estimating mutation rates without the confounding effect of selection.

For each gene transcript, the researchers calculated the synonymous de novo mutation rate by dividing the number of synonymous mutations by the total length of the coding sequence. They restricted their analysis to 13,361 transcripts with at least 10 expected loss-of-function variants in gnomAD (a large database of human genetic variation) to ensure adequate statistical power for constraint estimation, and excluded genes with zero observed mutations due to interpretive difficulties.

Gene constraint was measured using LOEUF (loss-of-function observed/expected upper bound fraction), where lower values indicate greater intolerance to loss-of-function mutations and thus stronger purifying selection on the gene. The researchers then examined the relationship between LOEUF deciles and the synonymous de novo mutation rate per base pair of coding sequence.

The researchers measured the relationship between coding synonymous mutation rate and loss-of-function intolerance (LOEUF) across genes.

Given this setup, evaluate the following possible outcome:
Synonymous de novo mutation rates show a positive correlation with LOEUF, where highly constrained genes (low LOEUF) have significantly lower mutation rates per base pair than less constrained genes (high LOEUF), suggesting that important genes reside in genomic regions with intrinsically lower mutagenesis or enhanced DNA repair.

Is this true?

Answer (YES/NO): YES